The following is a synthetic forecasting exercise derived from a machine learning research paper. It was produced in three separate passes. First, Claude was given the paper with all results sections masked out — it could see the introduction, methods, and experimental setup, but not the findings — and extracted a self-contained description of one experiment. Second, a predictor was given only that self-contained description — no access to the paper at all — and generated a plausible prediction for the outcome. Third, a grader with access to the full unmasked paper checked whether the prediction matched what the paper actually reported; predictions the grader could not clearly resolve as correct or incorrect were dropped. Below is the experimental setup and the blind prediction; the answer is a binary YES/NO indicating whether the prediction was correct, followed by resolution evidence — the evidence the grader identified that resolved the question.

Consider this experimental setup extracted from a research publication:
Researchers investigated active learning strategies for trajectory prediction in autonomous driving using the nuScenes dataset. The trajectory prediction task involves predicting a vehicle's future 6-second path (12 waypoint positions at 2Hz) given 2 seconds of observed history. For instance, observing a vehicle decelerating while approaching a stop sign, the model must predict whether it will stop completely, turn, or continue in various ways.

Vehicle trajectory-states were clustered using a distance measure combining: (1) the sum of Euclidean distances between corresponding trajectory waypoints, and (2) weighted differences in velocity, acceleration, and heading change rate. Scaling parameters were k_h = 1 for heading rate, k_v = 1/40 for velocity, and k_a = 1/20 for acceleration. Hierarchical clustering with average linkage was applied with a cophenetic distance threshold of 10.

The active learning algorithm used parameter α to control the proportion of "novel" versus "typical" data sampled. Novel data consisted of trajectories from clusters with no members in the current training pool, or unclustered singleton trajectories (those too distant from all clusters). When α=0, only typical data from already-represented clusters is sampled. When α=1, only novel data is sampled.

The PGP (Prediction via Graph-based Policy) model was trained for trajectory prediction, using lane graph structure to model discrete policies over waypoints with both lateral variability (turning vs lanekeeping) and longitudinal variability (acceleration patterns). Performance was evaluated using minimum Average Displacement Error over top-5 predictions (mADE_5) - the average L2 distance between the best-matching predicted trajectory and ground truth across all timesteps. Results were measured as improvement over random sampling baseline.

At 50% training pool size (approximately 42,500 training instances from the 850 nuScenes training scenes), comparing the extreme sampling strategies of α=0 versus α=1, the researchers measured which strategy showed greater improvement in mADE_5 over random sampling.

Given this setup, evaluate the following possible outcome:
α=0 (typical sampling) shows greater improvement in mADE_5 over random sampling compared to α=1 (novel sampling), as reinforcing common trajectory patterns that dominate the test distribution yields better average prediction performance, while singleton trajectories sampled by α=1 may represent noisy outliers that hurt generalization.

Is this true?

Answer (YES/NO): NO